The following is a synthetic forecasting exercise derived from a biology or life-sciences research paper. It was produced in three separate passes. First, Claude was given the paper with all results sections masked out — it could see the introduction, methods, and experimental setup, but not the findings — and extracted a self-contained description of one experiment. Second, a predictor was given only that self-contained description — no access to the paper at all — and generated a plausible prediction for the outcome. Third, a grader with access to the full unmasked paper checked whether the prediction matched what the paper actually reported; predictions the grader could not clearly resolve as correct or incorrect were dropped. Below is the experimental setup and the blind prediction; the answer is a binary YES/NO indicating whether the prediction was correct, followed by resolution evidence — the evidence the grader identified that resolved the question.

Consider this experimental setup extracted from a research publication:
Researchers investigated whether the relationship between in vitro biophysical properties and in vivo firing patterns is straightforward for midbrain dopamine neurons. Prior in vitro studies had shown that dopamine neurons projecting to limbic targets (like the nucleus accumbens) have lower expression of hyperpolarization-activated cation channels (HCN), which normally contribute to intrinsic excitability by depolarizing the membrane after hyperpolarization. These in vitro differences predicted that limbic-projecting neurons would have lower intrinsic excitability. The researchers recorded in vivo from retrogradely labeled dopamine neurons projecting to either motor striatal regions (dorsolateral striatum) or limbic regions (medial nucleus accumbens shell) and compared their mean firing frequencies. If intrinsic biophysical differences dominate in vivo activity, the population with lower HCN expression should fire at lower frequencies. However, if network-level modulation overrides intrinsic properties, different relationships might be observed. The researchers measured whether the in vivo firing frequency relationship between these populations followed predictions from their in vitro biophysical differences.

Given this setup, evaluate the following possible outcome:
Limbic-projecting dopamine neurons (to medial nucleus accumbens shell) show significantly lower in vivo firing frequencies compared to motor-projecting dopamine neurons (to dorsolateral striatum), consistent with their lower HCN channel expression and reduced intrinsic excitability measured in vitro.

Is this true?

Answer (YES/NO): NO